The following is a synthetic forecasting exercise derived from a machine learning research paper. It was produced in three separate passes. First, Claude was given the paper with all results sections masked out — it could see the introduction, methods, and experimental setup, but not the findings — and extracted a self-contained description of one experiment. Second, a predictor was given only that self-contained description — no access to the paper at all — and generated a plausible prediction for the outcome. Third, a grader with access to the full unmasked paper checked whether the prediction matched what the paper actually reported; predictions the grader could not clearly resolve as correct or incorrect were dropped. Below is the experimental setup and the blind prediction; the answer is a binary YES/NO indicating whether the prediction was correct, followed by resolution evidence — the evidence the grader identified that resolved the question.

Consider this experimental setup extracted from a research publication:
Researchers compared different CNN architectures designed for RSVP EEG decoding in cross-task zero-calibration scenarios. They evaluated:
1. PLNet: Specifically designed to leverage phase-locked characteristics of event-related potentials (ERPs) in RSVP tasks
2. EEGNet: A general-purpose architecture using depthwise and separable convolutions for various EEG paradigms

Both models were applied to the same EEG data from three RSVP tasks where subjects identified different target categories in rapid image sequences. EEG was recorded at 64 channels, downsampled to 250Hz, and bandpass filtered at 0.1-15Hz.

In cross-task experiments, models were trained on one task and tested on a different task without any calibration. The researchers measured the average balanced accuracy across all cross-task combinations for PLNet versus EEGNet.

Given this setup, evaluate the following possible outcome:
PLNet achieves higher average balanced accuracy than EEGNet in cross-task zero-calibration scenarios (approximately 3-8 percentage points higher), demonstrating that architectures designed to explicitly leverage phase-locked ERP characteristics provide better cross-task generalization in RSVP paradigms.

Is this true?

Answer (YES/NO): NO